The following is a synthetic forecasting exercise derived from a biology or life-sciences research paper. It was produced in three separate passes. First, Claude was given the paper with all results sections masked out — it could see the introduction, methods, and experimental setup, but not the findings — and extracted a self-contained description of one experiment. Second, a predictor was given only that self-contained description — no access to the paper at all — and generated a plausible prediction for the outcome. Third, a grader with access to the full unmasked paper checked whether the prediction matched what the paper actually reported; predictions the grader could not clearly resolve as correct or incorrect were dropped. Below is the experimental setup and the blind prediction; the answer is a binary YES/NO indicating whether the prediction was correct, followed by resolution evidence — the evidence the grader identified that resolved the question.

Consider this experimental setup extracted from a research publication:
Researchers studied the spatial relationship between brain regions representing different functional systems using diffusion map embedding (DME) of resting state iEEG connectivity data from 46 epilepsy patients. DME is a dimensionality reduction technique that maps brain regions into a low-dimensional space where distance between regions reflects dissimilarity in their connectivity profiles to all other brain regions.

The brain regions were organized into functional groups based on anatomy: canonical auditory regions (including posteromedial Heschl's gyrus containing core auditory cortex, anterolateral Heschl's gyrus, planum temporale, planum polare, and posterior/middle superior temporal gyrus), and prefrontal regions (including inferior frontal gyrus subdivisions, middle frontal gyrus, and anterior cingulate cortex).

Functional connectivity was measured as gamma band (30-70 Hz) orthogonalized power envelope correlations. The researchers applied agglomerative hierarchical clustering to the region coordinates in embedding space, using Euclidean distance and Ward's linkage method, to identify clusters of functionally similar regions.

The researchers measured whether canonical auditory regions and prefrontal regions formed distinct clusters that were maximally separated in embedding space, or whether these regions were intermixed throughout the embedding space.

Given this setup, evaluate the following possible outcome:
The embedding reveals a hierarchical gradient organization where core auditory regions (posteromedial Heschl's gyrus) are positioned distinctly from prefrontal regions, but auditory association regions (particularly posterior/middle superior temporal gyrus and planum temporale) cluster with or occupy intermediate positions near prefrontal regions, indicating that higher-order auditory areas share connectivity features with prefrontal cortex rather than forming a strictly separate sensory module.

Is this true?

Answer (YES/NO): NO